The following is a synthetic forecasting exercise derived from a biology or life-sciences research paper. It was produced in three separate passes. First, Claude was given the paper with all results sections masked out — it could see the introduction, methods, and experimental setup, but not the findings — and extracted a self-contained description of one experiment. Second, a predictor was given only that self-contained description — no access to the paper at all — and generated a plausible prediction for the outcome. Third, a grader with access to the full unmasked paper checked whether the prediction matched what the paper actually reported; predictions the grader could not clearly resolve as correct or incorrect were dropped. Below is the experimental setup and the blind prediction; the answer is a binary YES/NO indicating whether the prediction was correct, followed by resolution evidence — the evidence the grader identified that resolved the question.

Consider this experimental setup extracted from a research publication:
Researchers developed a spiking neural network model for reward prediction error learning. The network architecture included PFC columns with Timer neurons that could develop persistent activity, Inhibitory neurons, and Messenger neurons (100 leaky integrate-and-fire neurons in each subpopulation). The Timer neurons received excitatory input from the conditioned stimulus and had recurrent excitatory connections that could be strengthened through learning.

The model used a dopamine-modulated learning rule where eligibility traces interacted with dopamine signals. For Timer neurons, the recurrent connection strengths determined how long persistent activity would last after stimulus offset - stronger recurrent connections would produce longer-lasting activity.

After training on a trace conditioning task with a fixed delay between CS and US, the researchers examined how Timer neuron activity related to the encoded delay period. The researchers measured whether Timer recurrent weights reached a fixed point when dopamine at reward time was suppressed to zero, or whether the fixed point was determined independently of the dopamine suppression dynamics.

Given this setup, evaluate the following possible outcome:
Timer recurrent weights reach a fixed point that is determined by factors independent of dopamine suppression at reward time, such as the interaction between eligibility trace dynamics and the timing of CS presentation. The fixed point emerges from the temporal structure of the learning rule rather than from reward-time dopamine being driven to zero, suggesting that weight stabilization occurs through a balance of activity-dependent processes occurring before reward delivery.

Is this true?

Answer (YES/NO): YES